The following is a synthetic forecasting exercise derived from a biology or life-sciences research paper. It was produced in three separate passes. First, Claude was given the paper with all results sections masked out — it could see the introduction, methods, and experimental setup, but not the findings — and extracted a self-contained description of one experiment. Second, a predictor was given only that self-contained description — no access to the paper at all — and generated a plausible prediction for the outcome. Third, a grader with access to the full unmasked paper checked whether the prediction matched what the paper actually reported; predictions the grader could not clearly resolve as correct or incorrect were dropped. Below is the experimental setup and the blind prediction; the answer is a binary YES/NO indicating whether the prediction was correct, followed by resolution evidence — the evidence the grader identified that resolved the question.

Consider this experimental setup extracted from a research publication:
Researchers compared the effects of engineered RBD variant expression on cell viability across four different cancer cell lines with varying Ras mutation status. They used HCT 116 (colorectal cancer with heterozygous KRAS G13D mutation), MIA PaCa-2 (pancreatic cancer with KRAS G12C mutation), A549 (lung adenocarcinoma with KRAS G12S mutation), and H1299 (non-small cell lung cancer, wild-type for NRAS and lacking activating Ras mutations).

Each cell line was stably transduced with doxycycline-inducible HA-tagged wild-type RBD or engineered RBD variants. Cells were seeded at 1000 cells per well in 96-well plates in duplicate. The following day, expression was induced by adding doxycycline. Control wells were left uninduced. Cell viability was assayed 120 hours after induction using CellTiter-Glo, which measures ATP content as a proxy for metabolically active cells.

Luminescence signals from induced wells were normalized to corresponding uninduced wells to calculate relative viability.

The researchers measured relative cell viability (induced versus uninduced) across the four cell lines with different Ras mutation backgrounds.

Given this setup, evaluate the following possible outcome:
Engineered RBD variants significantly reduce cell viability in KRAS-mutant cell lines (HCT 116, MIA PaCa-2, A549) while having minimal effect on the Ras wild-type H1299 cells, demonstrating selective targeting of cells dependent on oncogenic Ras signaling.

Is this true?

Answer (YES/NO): NO